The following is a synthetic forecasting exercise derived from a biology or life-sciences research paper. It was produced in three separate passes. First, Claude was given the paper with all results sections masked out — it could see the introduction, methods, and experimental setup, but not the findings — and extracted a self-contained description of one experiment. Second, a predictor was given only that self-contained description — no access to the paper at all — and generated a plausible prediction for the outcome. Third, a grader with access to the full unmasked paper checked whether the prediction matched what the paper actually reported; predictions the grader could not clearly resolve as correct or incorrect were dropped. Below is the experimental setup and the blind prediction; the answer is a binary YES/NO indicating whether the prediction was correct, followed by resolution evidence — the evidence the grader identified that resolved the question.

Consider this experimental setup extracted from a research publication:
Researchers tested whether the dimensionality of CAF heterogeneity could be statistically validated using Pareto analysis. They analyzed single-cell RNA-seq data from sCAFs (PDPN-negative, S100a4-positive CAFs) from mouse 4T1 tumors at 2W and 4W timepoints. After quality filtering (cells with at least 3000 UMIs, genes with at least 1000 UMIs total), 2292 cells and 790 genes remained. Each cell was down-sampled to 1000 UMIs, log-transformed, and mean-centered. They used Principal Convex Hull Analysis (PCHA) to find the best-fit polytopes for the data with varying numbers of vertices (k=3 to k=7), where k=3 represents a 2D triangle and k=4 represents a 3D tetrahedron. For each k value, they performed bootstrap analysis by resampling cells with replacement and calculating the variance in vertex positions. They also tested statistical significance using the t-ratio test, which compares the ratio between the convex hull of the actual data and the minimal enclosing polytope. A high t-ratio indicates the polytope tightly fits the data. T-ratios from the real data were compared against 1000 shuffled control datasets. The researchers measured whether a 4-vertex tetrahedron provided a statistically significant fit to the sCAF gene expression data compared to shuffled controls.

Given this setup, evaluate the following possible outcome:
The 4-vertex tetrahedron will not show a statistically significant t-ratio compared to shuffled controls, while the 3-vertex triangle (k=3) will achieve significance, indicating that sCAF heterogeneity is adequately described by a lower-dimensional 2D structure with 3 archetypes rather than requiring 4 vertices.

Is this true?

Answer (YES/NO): NO